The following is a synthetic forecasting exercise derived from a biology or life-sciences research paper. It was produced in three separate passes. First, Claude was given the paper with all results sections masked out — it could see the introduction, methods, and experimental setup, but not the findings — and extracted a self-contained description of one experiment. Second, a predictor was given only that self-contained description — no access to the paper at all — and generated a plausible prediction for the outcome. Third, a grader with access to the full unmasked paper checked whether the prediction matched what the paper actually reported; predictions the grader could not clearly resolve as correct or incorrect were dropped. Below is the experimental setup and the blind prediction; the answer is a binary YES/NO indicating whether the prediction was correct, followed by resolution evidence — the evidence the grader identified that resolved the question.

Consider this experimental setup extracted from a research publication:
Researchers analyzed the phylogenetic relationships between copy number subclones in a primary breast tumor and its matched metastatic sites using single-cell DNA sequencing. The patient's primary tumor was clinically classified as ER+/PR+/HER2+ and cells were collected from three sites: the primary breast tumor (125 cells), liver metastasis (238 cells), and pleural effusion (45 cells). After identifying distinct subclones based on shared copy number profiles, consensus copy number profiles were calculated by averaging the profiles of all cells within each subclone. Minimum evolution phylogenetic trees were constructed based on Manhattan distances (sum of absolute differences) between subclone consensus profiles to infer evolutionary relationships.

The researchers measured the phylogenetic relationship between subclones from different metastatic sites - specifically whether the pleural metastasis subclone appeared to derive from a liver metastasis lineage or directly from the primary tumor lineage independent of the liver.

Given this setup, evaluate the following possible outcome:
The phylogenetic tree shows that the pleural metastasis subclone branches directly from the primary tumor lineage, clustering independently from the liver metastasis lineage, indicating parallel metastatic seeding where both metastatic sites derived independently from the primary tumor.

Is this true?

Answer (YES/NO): NO